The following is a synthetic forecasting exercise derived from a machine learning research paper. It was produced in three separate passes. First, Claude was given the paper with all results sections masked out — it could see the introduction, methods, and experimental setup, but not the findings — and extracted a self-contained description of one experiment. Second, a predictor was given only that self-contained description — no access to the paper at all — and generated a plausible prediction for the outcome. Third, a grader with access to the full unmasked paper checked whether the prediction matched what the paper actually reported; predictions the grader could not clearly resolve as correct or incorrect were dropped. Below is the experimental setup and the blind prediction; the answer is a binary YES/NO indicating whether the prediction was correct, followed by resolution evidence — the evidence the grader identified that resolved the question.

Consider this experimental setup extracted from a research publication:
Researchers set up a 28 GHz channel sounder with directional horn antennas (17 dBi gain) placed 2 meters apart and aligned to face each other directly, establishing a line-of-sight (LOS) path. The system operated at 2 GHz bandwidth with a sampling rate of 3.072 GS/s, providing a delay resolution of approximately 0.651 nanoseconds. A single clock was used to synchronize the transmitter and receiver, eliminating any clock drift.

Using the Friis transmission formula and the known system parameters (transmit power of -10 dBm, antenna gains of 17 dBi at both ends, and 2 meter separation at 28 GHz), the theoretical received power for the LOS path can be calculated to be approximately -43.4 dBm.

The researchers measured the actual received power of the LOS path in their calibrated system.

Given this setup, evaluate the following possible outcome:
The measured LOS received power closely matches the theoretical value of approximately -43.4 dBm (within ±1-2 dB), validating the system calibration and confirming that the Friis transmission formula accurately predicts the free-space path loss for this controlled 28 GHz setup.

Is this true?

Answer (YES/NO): YES